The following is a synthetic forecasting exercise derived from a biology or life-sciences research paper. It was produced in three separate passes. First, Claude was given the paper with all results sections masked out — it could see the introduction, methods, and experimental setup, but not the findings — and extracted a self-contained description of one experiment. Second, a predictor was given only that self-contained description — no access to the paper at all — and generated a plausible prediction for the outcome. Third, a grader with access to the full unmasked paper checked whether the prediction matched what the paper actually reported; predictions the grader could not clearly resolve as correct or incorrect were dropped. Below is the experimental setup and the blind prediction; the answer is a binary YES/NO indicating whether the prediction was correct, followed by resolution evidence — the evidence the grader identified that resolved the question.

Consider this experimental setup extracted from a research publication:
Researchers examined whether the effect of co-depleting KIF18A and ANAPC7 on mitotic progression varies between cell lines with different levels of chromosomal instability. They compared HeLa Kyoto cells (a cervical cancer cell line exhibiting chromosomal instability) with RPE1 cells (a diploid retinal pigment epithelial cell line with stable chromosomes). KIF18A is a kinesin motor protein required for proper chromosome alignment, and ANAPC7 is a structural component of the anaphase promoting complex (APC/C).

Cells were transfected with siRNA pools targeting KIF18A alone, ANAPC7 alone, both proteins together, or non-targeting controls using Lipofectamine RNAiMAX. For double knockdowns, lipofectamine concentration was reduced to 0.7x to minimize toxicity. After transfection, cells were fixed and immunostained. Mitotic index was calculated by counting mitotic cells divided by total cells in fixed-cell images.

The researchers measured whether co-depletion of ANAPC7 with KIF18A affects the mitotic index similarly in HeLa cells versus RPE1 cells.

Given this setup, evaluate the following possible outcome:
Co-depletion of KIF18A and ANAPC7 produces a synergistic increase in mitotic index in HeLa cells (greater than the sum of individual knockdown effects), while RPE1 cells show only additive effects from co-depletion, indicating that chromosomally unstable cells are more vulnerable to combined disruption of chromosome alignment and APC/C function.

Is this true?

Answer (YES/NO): NO